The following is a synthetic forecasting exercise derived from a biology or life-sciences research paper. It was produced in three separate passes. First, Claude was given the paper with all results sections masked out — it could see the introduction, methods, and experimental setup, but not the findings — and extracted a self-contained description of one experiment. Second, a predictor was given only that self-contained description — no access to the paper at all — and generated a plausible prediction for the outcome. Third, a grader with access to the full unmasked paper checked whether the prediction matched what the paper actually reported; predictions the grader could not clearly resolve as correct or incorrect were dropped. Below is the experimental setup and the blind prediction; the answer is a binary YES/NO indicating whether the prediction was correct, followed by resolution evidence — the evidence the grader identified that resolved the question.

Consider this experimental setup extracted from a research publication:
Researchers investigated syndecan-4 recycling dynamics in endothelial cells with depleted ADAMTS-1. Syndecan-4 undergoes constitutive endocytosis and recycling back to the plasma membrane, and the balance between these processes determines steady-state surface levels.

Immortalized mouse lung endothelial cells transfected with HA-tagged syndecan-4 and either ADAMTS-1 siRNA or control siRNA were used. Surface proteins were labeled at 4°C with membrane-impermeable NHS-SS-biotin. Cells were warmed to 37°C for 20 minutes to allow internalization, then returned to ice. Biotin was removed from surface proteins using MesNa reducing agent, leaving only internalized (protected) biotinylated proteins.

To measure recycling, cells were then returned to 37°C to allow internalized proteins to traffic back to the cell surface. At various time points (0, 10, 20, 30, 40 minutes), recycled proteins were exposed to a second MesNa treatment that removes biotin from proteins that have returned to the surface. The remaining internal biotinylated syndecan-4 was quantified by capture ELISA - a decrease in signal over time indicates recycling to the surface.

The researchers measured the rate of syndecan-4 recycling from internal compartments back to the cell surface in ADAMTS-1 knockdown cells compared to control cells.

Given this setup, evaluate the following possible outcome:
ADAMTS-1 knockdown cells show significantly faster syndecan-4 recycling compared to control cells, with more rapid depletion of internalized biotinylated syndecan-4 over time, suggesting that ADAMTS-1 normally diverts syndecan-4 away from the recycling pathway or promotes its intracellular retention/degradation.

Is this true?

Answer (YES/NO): NO